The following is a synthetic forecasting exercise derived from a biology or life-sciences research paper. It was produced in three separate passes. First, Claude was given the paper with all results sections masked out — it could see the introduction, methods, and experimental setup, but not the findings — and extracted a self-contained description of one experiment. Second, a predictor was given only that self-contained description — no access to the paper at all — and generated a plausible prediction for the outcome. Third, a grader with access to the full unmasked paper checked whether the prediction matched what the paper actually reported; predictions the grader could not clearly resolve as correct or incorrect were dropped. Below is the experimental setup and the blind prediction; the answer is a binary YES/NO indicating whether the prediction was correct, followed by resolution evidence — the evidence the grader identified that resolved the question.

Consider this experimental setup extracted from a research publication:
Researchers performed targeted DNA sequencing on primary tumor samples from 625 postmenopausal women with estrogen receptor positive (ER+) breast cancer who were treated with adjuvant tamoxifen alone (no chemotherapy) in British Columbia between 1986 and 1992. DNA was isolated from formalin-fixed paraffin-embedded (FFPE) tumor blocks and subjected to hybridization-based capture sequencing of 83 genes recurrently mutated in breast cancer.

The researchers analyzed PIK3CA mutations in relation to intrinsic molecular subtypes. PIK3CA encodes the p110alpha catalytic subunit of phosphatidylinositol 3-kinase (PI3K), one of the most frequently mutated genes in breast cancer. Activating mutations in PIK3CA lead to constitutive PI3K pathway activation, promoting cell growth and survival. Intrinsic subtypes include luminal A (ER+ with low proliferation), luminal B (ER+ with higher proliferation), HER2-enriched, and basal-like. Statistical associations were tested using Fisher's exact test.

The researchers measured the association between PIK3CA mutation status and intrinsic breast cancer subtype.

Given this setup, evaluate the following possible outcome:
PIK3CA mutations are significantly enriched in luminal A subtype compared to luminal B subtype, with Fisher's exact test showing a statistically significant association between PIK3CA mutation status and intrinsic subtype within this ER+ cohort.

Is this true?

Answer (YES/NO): YES